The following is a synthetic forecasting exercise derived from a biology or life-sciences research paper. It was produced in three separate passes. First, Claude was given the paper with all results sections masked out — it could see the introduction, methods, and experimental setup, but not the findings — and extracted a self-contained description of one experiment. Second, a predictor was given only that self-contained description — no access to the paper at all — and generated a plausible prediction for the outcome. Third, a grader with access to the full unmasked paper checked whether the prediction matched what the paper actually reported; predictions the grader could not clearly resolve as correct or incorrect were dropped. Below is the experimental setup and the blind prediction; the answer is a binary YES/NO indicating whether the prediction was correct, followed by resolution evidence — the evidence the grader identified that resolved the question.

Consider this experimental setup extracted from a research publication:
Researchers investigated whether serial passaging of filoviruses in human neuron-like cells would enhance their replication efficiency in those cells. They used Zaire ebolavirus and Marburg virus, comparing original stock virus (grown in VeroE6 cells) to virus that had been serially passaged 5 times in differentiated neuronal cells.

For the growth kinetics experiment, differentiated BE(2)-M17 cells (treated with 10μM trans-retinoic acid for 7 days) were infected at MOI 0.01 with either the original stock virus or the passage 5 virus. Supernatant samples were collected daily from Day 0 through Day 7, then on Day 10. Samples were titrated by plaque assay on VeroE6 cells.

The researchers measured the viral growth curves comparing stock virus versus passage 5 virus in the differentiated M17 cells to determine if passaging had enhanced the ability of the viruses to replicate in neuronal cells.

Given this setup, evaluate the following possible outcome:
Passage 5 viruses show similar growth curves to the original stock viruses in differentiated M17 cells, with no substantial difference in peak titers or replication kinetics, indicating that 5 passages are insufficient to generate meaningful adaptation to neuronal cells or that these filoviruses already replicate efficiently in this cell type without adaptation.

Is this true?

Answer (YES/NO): NO